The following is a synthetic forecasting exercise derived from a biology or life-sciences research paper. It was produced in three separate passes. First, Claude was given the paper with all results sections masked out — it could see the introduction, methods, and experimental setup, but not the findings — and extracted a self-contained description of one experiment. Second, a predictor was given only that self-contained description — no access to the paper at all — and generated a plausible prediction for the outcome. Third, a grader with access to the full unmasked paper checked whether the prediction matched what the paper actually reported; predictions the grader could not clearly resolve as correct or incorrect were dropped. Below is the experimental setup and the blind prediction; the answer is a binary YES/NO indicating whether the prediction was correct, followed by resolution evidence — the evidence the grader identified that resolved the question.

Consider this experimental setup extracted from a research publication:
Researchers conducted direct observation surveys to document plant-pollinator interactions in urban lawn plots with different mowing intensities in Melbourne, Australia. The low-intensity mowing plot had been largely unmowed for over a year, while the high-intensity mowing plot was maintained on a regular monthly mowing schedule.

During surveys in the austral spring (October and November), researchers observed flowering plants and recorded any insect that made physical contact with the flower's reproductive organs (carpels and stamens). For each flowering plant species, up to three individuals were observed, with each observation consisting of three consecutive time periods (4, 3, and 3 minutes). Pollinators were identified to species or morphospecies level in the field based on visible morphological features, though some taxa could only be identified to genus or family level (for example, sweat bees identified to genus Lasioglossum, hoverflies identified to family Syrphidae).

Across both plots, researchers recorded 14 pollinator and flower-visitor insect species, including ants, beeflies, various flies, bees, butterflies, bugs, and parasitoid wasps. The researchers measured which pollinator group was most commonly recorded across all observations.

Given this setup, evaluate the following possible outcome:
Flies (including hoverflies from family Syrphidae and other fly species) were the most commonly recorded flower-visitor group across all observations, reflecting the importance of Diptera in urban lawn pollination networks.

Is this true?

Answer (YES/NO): YES